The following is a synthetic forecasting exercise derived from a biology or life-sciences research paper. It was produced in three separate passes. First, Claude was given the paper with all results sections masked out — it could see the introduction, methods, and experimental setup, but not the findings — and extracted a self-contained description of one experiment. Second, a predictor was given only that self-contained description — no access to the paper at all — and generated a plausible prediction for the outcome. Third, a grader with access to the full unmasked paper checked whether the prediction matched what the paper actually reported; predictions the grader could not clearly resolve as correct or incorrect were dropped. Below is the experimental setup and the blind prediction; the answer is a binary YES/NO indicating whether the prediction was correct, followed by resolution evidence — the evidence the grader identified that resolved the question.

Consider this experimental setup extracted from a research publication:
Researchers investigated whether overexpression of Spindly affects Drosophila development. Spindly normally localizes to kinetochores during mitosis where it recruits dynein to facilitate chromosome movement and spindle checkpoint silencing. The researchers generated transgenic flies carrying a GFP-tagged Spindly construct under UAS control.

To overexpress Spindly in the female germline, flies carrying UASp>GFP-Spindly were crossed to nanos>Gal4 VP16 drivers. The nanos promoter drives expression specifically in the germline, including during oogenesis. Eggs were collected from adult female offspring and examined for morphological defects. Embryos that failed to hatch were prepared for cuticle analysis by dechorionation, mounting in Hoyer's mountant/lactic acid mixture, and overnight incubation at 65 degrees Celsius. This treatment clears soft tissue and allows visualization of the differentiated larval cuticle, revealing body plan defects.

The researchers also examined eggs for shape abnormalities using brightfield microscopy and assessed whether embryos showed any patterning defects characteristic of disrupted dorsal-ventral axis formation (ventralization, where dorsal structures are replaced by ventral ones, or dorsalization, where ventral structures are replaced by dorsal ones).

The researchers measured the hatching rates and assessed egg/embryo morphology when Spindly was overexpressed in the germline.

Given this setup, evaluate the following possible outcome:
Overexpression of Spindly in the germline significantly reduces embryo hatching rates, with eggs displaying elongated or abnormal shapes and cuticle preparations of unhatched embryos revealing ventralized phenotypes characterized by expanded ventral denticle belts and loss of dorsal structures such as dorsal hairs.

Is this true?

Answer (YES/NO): NO